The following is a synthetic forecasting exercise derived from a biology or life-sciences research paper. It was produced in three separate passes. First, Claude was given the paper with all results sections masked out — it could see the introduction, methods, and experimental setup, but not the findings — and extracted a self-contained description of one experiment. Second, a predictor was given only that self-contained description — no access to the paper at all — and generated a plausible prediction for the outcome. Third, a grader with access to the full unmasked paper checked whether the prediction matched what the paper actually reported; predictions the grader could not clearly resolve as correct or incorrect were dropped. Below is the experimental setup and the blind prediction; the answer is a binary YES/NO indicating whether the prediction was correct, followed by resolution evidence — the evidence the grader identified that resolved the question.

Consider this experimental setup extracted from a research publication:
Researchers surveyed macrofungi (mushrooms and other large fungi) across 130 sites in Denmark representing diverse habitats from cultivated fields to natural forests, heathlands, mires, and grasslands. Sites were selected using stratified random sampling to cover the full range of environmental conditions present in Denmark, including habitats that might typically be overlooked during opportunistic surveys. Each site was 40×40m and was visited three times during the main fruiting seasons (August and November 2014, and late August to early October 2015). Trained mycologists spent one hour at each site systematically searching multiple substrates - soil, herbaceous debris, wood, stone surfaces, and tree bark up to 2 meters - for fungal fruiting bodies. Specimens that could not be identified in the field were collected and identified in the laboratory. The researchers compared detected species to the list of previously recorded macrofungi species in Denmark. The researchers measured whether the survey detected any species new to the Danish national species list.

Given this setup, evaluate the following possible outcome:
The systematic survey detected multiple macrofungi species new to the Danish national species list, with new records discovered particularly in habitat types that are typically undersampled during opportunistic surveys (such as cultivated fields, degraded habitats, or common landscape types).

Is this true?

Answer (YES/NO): YES